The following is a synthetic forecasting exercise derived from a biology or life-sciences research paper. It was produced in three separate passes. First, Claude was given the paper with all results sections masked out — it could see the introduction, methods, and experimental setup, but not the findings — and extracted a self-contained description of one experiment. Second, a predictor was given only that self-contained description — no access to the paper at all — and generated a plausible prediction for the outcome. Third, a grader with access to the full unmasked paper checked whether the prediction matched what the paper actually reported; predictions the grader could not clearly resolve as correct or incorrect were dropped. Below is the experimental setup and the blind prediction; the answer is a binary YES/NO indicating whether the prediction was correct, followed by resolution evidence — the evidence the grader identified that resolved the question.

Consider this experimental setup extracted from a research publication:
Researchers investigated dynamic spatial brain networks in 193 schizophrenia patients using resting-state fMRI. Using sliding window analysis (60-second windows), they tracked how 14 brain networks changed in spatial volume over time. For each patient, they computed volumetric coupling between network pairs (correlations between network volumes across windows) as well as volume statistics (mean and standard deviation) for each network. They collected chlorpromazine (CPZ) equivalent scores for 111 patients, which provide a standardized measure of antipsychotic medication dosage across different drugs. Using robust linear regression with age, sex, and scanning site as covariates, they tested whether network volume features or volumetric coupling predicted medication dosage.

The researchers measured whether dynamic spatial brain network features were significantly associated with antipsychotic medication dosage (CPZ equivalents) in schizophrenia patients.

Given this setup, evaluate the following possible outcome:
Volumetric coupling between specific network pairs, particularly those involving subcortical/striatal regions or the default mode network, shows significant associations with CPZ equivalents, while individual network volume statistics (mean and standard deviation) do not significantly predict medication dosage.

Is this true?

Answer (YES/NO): NO